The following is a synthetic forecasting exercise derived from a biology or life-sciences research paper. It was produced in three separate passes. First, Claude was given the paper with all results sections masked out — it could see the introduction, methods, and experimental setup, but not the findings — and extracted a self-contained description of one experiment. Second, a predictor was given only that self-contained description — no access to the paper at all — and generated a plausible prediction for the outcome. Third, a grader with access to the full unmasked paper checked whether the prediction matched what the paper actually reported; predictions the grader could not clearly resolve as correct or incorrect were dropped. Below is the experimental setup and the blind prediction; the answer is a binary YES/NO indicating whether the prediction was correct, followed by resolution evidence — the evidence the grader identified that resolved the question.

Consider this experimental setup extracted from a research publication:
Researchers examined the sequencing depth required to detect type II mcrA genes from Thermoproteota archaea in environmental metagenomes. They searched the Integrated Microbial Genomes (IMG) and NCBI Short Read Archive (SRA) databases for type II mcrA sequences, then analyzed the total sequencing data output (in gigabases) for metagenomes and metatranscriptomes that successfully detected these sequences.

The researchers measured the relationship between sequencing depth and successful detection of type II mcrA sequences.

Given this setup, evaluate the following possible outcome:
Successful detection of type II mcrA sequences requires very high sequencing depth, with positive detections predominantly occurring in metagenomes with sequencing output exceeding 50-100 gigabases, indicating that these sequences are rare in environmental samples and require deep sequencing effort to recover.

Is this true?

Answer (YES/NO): NO